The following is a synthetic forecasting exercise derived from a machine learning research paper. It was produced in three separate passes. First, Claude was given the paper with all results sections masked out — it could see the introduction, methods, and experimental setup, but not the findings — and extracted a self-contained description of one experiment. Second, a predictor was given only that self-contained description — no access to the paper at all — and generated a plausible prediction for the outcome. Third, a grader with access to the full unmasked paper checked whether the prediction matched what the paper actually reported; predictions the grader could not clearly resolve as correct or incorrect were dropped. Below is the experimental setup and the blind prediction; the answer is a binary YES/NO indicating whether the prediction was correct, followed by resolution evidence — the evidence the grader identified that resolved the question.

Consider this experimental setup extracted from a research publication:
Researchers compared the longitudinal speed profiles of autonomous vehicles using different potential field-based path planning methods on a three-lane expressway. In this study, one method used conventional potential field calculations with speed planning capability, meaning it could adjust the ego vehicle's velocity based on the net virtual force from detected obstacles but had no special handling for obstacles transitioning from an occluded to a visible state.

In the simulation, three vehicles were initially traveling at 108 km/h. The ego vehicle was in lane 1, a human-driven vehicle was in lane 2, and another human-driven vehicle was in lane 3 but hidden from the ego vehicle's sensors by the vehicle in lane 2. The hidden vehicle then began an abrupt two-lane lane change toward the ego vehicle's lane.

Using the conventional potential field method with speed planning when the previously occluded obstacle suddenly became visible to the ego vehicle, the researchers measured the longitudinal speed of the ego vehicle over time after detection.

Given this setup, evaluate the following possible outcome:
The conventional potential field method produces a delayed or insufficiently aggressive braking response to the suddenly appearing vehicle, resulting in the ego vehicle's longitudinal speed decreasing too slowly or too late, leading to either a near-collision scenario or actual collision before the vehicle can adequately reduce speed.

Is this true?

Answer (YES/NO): NO